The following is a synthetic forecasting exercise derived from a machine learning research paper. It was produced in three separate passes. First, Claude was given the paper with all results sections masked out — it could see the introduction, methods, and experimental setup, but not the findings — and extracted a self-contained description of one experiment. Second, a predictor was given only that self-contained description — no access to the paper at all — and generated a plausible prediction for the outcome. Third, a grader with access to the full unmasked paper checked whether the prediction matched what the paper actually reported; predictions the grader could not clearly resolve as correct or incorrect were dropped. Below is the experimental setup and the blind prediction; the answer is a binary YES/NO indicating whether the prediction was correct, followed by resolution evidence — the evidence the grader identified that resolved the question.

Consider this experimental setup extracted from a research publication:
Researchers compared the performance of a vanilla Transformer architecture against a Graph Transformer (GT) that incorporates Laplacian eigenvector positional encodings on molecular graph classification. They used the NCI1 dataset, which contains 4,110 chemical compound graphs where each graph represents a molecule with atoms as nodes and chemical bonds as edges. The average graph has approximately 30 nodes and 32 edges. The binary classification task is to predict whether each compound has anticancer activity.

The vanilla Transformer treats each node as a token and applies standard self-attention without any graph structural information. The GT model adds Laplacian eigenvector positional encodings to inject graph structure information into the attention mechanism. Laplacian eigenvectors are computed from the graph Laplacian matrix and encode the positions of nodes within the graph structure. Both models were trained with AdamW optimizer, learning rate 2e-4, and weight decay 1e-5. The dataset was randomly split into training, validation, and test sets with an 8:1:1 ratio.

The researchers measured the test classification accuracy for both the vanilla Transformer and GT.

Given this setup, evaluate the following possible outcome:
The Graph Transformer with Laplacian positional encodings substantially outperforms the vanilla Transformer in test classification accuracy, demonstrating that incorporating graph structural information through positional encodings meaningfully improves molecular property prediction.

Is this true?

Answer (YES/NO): YES